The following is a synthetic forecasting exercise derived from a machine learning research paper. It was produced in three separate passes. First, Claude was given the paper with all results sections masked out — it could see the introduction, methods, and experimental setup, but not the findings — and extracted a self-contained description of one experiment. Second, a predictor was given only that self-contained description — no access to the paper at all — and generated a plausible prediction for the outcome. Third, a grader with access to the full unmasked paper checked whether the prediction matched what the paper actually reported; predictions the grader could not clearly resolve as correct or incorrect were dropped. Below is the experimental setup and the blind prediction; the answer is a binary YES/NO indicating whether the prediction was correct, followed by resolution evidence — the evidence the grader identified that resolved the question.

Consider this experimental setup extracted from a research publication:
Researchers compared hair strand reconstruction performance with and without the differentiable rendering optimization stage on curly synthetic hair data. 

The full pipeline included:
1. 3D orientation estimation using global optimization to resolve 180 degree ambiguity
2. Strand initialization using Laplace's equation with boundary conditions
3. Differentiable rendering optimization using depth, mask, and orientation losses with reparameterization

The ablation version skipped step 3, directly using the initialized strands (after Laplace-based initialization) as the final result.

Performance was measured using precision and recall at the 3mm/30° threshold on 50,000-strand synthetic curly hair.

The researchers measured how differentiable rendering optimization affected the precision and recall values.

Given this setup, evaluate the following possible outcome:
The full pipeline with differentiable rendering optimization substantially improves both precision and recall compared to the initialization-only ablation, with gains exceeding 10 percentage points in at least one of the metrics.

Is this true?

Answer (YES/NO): NO